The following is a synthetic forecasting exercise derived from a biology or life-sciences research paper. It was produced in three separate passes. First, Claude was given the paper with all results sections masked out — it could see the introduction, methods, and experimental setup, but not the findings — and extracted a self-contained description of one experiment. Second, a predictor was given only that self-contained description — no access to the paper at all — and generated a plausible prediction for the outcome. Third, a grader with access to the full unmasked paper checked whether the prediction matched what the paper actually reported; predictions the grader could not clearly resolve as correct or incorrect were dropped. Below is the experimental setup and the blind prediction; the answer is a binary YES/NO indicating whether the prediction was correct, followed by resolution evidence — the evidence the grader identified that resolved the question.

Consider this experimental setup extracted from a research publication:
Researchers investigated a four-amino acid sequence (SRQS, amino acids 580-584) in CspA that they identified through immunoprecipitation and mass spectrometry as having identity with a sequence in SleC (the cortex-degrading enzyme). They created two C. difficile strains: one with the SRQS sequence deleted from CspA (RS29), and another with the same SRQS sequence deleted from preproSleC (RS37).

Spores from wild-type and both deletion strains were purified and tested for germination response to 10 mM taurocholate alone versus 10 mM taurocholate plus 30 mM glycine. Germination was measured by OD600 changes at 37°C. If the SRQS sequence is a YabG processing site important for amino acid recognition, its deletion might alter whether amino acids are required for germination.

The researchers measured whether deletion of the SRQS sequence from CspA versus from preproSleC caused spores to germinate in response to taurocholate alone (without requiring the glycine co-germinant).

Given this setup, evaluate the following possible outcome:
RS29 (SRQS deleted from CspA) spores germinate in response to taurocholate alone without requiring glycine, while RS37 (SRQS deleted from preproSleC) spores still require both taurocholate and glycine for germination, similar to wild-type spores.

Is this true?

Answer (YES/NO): YES